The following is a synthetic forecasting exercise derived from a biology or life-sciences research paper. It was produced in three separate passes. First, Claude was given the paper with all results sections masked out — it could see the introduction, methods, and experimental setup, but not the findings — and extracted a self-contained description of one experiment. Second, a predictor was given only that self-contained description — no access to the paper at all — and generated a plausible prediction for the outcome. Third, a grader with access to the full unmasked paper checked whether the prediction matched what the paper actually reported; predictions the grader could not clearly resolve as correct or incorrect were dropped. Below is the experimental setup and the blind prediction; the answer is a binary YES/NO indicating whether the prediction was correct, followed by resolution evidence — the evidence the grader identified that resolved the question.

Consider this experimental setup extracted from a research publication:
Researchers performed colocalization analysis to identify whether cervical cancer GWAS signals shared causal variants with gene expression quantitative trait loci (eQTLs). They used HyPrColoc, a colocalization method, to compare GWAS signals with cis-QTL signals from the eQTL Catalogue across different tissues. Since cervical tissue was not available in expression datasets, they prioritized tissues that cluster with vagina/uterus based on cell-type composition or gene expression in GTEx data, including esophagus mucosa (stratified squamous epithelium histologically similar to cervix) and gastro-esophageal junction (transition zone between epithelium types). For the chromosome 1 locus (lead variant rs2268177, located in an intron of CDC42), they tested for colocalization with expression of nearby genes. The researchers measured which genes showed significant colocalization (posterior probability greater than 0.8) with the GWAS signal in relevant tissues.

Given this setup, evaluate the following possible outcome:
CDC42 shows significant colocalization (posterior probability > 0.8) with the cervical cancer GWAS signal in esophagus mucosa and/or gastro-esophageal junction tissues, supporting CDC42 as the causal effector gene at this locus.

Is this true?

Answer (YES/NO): NO